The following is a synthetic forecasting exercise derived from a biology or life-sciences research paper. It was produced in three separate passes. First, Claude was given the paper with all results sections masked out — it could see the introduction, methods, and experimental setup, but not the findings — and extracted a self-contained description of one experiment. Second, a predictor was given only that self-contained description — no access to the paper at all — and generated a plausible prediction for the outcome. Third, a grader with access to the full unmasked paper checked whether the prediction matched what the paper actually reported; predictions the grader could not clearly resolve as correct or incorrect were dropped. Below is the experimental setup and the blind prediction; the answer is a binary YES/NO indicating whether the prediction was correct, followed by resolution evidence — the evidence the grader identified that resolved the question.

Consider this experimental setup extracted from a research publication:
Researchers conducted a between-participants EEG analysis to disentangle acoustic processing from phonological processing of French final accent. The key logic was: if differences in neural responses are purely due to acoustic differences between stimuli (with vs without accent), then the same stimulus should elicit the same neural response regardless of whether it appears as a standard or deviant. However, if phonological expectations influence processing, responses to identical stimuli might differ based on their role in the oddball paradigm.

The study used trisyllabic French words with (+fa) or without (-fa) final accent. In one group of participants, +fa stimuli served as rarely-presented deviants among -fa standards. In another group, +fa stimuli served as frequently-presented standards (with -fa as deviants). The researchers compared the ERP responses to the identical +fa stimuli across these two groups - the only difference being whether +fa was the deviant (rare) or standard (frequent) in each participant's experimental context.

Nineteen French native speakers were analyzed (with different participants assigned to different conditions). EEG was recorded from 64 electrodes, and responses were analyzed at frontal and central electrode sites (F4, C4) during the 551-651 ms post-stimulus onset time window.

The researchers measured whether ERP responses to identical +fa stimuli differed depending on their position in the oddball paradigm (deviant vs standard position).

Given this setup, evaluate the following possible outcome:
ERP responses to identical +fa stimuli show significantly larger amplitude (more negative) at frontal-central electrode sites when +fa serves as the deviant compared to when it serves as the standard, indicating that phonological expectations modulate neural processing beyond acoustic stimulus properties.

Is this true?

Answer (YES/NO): YES